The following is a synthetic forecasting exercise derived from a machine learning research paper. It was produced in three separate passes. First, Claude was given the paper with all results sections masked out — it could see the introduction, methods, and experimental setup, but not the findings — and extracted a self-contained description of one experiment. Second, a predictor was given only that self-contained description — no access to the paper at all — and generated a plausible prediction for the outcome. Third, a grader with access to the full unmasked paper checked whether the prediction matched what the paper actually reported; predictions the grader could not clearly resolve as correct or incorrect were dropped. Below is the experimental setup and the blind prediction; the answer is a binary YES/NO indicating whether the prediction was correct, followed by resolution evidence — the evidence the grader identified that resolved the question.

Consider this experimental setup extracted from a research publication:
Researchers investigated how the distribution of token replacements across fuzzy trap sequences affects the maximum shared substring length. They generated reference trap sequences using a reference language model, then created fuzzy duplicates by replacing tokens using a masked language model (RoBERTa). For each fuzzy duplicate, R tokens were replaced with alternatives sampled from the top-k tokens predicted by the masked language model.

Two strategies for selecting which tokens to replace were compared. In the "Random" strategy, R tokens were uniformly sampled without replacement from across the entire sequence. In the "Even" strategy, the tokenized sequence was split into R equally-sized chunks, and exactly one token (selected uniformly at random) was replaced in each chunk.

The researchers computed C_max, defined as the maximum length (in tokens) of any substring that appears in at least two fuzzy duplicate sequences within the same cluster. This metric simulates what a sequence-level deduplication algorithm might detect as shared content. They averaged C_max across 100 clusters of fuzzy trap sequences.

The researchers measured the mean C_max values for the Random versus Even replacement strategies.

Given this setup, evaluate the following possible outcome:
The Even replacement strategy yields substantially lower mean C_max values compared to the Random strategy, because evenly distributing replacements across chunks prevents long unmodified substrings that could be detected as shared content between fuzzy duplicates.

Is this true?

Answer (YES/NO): YES